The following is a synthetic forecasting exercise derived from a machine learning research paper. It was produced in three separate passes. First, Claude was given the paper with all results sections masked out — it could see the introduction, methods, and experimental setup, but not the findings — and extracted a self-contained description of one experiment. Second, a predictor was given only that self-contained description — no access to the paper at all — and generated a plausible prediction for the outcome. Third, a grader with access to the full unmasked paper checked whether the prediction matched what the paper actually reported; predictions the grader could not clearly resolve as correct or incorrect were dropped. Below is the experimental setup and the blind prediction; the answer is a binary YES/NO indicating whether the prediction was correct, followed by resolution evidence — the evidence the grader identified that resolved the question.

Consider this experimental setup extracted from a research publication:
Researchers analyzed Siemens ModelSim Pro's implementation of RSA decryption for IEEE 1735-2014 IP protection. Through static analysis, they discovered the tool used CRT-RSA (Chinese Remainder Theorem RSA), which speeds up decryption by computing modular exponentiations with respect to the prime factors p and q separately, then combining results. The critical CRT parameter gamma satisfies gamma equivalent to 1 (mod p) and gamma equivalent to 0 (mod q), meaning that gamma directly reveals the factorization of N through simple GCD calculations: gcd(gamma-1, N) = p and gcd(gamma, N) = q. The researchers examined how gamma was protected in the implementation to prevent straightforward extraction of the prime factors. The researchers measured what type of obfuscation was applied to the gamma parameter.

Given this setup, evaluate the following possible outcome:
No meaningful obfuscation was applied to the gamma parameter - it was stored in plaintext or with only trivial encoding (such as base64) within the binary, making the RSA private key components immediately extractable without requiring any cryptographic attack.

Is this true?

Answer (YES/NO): NO